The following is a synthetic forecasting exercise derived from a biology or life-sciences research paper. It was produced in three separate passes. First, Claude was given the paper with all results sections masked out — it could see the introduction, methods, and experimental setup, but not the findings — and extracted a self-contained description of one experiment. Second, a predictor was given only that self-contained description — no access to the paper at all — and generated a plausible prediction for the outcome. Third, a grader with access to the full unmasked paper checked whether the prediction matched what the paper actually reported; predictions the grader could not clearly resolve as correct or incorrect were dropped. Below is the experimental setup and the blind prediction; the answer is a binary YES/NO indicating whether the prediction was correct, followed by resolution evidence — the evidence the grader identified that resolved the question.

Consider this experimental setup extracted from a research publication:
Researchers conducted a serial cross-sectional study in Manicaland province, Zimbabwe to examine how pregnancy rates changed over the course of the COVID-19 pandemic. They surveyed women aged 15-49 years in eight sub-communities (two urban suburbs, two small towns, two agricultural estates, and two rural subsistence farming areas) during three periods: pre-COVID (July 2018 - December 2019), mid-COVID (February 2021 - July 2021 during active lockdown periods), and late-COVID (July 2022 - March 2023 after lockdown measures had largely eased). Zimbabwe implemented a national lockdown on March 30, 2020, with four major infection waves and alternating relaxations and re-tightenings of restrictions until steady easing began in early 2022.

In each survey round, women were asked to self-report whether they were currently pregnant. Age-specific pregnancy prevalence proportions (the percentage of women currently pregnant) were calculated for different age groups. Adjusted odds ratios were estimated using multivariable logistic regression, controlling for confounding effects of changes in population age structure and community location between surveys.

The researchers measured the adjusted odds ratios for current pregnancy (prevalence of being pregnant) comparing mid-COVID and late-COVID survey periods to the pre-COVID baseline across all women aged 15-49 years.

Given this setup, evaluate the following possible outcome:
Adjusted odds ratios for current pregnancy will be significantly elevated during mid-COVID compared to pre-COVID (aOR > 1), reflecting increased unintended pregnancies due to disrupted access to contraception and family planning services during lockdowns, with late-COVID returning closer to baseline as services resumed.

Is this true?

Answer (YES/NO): NO